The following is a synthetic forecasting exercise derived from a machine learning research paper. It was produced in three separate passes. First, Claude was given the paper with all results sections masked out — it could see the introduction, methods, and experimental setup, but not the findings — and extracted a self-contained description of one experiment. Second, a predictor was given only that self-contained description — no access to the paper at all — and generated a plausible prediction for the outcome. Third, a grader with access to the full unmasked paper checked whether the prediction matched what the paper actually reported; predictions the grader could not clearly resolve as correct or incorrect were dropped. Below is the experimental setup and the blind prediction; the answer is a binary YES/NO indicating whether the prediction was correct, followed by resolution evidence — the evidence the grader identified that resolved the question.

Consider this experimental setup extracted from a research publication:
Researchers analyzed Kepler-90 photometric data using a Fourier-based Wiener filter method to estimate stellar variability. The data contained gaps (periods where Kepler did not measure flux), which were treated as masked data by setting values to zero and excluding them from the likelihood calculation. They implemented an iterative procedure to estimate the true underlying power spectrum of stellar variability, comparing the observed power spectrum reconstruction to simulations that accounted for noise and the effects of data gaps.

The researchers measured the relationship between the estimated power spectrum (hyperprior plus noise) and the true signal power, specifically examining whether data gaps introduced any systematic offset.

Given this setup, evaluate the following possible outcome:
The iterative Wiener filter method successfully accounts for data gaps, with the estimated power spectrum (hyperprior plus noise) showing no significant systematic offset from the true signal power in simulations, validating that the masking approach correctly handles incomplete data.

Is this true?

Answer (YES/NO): NO